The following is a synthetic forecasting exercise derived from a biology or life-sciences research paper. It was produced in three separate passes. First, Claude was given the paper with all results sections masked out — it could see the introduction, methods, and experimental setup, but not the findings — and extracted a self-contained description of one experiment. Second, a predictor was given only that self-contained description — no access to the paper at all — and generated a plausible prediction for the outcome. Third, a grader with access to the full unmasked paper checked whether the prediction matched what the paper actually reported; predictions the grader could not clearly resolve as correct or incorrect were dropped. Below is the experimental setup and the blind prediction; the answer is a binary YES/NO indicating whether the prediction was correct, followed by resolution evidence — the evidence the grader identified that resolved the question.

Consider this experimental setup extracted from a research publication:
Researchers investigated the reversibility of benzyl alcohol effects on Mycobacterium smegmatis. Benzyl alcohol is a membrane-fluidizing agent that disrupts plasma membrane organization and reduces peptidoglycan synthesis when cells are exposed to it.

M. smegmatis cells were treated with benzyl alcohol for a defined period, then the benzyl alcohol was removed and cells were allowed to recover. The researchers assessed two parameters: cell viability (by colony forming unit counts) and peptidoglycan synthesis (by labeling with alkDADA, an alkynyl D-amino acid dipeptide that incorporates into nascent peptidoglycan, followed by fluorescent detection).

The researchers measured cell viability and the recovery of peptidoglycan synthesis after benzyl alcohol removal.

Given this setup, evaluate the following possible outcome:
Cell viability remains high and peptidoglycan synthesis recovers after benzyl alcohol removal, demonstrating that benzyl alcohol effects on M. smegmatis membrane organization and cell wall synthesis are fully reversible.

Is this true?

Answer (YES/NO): YES